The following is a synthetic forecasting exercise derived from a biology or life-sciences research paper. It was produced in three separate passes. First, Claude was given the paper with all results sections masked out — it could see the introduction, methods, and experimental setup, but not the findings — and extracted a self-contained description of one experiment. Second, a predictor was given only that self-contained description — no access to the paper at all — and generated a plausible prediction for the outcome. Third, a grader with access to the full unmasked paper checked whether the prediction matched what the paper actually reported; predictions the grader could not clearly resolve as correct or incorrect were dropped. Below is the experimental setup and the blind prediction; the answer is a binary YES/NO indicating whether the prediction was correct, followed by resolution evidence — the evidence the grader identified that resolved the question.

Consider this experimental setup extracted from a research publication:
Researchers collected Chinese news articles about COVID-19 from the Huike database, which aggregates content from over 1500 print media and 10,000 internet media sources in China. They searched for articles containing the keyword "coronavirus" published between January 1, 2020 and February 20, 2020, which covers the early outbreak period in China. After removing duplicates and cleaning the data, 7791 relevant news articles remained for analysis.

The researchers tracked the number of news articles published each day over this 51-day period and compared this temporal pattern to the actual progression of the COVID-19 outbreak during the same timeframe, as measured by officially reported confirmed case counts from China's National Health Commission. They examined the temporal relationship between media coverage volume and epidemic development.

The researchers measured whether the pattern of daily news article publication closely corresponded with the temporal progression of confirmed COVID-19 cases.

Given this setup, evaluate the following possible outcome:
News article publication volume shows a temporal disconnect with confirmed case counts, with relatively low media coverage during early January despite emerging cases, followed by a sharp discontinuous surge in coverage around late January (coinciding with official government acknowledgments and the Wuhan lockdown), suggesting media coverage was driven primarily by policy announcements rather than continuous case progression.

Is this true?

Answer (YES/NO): YES